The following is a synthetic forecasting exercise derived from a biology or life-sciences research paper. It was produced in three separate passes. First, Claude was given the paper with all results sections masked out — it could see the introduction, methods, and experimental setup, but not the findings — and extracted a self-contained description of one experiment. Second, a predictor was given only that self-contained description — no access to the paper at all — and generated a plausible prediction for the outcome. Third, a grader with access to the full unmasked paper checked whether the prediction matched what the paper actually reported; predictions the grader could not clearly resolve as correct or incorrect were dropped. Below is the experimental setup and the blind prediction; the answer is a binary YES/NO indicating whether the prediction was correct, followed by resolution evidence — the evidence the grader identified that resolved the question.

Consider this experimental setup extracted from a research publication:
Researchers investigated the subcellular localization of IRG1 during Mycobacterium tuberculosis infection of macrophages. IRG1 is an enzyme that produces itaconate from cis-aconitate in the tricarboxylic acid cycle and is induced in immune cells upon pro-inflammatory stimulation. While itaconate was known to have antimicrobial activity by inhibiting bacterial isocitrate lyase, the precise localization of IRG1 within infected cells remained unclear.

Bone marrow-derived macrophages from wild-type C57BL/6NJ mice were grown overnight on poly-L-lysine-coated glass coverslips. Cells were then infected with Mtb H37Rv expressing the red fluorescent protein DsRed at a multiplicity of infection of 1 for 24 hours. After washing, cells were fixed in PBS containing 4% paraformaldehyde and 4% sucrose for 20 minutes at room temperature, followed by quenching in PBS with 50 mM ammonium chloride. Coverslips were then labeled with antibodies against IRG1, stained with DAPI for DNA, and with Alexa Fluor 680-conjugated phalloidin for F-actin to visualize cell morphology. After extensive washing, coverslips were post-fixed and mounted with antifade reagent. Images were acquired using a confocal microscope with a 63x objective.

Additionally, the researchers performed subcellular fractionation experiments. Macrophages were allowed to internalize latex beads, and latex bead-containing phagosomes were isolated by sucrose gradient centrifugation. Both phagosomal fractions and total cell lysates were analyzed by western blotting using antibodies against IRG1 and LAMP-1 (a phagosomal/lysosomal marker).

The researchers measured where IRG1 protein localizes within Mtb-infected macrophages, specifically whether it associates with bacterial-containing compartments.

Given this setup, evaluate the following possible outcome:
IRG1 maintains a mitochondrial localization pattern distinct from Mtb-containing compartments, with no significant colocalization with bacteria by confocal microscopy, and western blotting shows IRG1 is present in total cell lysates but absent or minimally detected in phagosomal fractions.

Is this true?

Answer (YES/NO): NO